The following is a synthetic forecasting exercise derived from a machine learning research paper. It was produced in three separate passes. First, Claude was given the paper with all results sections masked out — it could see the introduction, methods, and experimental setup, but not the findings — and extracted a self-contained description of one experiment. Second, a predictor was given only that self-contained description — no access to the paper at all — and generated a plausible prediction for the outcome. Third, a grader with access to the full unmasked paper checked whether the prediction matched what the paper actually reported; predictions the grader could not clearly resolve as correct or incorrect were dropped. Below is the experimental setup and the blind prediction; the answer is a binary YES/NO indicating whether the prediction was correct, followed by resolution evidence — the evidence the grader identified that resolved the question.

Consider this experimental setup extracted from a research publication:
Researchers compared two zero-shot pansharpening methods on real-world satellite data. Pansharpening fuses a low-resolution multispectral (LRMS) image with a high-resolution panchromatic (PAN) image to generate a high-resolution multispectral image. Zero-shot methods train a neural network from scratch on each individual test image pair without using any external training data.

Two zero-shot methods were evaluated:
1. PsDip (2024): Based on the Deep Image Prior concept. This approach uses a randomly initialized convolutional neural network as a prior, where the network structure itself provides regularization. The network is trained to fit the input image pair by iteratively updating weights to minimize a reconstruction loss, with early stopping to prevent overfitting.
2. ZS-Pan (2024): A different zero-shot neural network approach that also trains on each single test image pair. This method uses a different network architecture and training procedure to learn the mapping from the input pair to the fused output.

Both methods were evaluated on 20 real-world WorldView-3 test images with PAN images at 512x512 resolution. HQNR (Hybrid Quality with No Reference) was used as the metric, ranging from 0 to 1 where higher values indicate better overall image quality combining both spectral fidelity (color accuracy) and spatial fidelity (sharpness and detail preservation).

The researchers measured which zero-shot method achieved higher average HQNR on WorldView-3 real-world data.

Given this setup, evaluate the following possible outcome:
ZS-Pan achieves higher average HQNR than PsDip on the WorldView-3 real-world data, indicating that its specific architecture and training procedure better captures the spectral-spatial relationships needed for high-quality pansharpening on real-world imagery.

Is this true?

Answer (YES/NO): YES